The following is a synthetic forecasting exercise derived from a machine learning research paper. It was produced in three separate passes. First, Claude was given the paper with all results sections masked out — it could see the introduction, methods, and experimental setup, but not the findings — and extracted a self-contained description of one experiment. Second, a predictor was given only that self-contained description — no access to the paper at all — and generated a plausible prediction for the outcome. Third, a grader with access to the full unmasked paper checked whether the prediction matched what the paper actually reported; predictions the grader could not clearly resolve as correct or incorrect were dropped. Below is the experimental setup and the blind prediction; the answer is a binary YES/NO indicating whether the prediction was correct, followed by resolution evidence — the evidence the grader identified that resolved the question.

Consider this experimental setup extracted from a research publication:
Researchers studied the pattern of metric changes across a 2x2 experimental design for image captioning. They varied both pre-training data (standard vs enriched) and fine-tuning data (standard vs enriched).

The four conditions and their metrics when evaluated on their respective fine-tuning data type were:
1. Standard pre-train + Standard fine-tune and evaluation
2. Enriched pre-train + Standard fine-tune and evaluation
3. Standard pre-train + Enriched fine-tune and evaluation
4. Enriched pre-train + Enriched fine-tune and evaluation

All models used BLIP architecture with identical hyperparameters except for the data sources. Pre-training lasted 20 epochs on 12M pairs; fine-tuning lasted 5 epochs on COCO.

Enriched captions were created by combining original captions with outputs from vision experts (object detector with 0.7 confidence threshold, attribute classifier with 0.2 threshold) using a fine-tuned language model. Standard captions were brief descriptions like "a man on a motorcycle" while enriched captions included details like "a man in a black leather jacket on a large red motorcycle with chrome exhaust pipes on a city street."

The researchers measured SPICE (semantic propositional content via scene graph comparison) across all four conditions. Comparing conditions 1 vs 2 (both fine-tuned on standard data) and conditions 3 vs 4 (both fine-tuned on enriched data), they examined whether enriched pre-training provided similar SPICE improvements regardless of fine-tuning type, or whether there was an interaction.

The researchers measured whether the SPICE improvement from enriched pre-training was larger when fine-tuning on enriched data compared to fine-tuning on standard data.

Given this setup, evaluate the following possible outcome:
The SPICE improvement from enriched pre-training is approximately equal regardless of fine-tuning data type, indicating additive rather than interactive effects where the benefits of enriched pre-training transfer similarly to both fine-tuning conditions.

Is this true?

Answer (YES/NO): NO